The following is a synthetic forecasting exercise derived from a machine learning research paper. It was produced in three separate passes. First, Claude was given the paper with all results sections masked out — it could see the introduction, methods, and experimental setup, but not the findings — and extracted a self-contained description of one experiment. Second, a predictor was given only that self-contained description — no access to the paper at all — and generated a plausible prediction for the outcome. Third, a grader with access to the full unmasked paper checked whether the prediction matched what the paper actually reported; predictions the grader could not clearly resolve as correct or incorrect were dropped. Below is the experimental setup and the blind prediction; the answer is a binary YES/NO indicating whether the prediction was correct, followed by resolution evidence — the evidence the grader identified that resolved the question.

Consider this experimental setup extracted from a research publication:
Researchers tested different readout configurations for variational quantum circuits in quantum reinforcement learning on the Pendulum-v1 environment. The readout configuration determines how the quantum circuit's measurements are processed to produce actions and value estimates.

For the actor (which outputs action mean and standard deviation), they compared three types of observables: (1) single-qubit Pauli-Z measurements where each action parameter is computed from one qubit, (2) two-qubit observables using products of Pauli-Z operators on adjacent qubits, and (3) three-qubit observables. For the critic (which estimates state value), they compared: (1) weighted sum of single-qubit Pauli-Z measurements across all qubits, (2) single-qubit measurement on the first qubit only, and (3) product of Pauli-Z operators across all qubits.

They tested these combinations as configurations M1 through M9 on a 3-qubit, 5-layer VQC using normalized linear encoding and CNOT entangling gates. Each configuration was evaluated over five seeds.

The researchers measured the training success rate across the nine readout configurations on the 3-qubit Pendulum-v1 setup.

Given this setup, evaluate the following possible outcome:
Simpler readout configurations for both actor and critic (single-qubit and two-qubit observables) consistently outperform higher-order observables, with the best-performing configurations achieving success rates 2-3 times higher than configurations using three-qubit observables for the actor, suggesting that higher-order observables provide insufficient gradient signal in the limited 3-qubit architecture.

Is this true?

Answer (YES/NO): NO